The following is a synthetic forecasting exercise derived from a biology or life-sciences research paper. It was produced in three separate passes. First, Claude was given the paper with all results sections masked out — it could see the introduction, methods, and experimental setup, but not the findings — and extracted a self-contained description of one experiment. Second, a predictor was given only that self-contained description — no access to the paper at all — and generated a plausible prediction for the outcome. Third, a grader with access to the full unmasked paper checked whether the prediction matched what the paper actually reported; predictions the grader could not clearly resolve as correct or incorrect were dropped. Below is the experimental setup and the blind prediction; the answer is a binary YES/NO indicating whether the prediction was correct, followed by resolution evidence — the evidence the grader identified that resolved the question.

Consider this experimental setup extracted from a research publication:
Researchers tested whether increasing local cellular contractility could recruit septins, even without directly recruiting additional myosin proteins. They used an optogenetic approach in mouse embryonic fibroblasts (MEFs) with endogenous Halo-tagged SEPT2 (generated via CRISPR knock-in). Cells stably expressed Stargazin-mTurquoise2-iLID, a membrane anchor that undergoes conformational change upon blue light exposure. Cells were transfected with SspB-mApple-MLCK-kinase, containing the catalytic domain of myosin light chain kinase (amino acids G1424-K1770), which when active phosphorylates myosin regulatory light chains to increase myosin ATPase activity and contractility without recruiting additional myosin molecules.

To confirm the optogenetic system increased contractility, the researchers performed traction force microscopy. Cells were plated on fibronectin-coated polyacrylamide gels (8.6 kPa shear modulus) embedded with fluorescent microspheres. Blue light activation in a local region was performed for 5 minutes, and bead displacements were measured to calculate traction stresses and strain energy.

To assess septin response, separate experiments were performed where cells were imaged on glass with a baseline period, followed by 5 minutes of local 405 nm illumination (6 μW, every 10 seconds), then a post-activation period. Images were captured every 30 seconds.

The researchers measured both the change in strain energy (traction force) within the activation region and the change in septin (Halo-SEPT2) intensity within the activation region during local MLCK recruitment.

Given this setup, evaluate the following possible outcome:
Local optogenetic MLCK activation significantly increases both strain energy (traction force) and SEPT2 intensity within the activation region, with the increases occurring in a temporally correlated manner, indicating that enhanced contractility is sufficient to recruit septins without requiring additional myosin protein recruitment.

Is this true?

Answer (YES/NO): NO